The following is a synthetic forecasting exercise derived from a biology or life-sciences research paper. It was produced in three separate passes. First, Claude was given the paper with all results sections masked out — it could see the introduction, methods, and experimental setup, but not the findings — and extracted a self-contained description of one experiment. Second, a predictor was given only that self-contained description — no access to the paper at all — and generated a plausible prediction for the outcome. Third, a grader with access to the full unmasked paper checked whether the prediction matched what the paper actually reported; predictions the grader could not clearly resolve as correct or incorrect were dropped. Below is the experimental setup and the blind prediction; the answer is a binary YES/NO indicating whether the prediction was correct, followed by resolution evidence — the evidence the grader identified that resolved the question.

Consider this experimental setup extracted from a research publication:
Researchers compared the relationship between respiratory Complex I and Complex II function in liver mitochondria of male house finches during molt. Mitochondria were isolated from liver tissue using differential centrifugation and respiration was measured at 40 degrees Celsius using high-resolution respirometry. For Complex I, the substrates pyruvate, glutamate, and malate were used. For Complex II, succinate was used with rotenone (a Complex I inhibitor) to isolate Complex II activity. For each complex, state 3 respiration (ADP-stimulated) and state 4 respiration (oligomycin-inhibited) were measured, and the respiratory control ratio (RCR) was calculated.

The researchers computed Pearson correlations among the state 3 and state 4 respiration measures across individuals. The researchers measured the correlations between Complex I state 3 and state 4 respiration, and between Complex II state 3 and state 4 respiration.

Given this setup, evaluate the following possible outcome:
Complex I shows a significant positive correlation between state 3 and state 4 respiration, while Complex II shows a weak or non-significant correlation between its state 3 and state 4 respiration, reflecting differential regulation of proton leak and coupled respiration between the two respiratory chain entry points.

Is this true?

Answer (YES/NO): NO